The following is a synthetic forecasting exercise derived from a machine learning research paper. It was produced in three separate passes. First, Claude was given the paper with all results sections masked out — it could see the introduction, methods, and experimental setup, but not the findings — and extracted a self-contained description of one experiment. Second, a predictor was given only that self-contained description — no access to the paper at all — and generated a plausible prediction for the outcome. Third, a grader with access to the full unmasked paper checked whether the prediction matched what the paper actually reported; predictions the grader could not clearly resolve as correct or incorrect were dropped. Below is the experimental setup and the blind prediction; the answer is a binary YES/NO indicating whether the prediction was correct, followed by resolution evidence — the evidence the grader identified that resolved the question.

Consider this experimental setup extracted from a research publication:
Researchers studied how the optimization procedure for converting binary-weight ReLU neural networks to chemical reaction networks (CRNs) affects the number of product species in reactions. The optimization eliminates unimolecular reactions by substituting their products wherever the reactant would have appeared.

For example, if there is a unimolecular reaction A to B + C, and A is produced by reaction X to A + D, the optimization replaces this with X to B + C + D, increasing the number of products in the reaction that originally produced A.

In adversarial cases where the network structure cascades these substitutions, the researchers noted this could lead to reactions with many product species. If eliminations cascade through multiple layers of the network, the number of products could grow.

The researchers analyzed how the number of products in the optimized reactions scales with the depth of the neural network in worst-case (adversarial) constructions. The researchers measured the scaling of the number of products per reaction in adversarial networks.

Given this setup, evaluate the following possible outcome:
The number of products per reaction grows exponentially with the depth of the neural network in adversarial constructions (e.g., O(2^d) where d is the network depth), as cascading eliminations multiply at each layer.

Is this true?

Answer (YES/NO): YES